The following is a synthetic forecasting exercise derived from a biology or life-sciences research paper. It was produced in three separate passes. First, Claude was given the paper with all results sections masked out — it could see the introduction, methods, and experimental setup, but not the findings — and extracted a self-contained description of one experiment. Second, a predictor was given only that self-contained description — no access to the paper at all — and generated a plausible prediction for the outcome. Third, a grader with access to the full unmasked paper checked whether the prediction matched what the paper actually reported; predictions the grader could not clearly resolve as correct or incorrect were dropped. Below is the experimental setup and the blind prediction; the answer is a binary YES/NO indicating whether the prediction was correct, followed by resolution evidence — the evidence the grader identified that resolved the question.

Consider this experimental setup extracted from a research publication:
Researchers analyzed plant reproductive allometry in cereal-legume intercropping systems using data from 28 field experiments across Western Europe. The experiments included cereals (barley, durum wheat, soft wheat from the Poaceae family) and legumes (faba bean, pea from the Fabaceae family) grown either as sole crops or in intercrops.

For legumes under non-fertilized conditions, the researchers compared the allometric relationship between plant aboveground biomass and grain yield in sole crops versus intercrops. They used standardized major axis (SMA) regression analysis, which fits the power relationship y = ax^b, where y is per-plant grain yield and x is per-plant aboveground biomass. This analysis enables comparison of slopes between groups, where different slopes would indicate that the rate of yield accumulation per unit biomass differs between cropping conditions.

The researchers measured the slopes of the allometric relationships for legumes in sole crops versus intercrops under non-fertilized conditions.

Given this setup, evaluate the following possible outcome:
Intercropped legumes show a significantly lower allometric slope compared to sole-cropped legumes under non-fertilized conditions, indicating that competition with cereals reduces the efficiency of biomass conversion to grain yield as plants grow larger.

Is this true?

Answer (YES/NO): NO